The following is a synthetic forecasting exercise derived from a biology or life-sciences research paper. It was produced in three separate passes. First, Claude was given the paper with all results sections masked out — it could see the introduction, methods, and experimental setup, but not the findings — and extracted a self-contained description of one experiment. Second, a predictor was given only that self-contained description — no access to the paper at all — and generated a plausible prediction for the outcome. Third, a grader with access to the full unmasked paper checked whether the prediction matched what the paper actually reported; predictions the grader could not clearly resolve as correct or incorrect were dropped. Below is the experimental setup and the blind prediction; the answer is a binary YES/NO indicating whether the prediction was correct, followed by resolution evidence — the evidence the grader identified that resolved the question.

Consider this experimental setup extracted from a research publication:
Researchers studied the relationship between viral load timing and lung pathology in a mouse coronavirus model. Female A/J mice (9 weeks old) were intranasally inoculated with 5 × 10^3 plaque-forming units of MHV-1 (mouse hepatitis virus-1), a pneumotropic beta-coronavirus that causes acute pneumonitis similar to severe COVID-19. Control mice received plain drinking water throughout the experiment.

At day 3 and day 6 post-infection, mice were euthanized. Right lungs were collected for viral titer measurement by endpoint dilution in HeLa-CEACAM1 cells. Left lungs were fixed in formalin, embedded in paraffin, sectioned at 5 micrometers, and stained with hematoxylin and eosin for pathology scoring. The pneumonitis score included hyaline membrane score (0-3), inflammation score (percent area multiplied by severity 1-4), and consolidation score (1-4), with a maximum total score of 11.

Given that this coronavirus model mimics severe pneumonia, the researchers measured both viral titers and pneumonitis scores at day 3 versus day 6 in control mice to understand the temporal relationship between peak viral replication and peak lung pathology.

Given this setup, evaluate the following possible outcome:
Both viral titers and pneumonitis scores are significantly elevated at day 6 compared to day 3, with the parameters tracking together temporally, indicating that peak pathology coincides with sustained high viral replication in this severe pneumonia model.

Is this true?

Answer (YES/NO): NO